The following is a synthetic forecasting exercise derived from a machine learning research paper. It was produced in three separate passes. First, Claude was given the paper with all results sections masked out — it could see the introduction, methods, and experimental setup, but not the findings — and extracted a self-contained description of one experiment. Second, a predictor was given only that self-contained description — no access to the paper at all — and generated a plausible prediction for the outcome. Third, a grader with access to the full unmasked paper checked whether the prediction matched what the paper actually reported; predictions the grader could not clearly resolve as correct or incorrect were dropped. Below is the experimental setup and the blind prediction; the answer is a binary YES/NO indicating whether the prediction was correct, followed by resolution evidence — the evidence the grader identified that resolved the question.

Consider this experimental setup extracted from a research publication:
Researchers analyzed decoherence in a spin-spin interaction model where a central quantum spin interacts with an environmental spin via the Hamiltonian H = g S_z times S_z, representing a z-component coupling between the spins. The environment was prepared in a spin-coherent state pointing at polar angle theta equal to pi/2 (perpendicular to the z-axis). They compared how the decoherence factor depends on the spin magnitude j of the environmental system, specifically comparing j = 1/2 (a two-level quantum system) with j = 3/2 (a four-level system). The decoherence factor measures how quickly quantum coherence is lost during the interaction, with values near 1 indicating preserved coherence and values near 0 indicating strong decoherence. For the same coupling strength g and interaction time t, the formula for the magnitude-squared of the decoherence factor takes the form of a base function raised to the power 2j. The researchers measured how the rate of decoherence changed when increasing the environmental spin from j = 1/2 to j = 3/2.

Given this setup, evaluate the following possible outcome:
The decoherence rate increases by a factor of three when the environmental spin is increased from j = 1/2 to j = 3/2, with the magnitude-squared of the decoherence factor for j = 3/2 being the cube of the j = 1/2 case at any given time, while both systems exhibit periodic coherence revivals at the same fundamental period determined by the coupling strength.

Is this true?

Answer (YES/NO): YES